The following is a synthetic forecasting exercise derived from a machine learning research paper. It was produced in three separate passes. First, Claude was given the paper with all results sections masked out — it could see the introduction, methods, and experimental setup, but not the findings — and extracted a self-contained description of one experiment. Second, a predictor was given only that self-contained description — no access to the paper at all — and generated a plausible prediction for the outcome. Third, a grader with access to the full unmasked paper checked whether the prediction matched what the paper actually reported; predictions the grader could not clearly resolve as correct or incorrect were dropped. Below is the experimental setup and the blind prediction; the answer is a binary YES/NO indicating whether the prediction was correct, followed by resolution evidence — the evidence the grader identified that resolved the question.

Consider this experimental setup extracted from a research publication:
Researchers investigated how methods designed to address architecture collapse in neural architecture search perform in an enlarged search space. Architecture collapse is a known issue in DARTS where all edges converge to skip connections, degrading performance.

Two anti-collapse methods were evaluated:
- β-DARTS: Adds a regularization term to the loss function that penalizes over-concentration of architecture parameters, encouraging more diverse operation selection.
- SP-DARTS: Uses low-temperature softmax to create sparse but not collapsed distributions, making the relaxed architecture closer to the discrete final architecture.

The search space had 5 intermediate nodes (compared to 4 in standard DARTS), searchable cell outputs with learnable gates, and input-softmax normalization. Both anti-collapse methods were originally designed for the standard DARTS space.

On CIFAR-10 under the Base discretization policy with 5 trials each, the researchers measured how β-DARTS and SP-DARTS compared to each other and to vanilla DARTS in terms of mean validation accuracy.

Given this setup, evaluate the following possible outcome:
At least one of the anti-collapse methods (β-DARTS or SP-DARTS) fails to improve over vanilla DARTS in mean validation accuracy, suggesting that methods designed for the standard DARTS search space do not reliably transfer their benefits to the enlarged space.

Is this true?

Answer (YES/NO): NO